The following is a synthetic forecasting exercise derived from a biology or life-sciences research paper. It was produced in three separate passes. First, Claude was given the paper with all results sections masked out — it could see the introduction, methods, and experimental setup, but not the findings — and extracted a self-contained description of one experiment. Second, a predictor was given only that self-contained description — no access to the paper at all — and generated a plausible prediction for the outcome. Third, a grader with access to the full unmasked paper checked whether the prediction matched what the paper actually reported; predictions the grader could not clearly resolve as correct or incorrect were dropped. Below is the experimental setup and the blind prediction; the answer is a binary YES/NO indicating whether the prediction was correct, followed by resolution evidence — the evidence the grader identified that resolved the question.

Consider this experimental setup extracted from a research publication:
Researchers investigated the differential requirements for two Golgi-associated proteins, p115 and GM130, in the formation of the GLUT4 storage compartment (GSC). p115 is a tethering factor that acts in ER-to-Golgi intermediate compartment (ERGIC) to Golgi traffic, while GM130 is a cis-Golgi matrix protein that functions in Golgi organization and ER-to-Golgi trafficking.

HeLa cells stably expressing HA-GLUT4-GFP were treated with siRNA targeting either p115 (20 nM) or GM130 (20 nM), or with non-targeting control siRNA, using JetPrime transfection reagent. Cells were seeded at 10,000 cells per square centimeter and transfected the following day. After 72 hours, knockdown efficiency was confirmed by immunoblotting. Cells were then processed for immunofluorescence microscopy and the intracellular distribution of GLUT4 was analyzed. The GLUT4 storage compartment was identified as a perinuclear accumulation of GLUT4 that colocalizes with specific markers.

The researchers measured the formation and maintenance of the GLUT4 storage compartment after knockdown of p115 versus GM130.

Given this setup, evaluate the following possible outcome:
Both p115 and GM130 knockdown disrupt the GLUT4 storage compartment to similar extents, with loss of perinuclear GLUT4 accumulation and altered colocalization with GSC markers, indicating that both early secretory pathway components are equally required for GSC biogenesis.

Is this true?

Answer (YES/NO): NO